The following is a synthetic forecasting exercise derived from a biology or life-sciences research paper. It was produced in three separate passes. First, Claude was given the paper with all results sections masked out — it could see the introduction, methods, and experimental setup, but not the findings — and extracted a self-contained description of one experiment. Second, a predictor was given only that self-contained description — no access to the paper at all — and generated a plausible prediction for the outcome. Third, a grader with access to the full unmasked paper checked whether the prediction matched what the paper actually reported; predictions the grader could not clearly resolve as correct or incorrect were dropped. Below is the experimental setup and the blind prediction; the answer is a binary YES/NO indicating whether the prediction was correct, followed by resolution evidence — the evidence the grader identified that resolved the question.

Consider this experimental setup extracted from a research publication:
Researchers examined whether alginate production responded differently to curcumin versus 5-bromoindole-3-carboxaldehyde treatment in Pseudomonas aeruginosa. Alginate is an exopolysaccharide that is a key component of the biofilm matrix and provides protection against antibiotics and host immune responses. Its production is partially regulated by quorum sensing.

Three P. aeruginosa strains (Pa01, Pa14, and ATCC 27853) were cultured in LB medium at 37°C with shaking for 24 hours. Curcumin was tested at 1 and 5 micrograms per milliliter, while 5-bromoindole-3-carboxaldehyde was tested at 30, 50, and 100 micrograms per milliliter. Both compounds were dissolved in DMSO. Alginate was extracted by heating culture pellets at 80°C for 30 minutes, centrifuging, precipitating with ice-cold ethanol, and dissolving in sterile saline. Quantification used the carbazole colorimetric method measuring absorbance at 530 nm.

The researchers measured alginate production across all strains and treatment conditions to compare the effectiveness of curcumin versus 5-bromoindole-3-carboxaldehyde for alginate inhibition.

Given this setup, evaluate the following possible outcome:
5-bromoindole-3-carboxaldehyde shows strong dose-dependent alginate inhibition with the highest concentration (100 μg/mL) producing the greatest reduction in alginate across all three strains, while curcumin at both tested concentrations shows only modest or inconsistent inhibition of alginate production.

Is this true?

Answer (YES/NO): NO